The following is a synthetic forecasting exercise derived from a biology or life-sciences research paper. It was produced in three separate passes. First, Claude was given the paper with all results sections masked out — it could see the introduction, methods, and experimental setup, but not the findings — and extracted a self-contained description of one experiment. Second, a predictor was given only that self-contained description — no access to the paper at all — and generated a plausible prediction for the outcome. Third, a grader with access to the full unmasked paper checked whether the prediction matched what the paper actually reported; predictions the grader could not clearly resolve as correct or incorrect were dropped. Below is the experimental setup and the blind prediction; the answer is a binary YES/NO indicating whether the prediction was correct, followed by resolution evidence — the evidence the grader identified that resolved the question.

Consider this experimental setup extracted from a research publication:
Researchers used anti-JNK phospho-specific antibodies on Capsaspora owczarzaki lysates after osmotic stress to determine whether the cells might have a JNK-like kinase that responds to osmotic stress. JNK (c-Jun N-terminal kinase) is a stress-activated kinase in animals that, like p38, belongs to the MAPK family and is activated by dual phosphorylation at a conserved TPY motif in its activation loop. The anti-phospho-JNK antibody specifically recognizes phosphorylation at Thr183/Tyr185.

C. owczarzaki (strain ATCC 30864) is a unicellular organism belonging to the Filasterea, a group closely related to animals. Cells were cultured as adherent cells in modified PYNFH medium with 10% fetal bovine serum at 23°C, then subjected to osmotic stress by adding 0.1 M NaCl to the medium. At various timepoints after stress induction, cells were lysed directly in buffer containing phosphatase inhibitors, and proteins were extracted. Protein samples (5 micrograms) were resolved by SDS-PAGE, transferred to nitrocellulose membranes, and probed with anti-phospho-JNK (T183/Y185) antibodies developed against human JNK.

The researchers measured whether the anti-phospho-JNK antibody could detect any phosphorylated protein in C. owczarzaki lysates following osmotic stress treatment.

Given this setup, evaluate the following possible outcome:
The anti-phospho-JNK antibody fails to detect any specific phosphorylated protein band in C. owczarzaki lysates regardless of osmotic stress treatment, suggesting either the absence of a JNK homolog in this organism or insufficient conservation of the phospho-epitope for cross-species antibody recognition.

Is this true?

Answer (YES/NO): YES